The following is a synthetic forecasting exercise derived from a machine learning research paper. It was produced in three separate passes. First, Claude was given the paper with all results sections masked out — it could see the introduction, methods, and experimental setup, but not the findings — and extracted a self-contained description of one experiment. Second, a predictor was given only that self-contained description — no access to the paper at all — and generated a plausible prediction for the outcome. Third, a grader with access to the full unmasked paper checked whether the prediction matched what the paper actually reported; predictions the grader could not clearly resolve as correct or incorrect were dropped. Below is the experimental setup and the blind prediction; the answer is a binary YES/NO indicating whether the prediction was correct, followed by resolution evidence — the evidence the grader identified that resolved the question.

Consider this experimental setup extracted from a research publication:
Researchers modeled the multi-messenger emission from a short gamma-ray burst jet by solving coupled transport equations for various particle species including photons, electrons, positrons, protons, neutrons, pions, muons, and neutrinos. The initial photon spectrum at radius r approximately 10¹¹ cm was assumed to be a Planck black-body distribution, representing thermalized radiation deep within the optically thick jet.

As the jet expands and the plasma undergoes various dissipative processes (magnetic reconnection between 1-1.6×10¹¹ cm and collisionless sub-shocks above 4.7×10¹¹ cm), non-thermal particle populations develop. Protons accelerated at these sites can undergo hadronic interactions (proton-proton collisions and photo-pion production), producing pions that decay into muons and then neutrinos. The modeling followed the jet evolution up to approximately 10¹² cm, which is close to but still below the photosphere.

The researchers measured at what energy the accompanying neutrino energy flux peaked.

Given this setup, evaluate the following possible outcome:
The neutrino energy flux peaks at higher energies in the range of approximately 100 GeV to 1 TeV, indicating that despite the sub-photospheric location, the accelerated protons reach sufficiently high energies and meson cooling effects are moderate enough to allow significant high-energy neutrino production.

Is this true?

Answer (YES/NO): NO